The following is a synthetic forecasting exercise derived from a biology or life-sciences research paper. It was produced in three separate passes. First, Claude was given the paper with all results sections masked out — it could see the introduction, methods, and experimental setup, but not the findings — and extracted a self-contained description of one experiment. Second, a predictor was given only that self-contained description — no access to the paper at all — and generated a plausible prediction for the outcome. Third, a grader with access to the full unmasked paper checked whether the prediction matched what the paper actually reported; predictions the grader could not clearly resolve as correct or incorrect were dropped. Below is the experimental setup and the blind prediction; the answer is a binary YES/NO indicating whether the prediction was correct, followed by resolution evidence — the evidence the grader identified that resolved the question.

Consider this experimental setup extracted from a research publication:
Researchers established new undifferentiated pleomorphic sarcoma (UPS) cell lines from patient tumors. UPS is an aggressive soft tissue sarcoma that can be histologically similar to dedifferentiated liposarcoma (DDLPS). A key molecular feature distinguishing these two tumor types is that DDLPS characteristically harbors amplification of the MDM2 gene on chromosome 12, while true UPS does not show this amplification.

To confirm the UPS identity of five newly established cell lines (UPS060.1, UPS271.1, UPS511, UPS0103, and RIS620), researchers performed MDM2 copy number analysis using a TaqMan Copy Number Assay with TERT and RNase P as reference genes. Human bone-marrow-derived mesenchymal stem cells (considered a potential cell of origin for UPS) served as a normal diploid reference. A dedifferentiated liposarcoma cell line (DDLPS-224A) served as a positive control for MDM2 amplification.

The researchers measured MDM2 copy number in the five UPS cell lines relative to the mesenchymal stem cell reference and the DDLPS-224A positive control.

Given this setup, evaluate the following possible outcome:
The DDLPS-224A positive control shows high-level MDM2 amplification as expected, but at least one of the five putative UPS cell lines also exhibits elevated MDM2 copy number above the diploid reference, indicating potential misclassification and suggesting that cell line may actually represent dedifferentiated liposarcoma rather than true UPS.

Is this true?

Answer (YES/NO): NO